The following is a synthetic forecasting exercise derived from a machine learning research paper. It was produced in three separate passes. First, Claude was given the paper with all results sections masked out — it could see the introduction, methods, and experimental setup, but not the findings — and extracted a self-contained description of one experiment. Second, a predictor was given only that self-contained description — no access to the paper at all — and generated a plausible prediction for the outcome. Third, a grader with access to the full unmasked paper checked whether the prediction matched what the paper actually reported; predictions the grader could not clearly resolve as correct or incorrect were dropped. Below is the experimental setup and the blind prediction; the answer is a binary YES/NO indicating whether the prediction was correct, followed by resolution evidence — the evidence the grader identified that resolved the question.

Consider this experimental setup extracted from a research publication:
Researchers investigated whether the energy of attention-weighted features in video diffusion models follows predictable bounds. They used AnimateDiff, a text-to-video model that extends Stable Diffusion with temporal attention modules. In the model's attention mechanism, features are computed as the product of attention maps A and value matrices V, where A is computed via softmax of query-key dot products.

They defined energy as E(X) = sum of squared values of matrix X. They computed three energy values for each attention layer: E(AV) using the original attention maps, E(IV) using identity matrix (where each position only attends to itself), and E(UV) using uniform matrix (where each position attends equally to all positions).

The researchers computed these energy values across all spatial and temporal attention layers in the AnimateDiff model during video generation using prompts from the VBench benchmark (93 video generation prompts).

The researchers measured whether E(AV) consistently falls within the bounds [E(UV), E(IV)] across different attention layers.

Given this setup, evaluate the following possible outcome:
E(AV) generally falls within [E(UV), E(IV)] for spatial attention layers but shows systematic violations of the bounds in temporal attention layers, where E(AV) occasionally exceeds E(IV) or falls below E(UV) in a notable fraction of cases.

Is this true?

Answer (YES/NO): NO